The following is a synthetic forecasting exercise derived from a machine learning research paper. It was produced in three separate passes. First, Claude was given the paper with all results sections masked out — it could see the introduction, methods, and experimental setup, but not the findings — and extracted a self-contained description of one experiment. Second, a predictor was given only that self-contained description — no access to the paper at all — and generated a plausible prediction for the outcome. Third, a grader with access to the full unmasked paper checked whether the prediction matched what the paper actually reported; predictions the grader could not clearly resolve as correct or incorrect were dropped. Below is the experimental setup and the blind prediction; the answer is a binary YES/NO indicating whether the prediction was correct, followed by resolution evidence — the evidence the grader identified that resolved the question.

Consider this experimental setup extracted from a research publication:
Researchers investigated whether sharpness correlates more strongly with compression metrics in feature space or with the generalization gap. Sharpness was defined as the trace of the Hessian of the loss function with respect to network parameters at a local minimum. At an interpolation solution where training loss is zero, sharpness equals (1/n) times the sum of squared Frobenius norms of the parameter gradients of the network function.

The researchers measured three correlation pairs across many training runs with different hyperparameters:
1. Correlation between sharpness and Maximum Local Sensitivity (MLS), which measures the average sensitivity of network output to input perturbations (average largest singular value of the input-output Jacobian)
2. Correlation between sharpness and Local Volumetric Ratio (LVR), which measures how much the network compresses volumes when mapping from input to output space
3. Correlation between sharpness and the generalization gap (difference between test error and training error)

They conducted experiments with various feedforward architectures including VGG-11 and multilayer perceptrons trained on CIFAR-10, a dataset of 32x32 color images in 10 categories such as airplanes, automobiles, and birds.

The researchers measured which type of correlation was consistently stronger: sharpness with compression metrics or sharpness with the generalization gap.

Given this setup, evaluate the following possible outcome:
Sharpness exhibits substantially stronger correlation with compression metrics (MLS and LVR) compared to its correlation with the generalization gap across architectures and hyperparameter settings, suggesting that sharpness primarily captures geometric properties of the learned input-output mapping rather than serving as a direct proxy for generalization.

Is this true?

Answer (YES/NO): YES